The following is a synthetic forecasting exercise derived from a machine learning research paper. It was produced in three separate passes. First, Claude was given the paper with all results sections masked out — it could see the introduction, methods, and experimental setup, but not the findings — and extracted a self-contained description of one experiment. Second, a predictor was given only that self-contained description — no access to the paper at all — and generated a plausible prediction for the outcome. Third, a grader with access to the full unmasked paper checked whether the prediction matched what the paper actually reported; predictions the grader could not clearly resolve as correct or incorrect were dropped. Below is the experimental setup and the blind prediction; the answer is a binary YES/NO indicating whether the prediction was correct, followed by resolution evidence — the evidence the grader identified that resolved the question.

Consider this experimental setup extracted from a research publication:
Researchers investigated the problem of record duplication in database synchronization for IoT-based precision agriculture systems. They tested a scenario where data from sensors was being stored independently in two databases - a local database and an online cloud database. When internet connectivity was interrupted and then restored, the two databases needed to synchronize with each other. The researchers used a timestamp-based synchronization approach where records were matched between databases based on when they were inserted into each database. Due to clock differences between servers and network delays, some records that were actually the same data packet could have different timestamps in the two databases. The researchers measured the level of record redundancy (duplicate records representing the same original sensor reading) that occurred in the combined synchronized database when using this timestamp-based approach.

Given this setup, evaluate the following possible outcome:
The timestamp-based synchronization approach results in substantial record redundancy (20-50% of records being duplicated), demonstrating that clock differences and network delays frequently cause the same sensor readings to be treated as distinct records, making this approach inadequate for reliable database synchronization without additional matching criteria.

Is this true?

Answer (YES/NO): NO